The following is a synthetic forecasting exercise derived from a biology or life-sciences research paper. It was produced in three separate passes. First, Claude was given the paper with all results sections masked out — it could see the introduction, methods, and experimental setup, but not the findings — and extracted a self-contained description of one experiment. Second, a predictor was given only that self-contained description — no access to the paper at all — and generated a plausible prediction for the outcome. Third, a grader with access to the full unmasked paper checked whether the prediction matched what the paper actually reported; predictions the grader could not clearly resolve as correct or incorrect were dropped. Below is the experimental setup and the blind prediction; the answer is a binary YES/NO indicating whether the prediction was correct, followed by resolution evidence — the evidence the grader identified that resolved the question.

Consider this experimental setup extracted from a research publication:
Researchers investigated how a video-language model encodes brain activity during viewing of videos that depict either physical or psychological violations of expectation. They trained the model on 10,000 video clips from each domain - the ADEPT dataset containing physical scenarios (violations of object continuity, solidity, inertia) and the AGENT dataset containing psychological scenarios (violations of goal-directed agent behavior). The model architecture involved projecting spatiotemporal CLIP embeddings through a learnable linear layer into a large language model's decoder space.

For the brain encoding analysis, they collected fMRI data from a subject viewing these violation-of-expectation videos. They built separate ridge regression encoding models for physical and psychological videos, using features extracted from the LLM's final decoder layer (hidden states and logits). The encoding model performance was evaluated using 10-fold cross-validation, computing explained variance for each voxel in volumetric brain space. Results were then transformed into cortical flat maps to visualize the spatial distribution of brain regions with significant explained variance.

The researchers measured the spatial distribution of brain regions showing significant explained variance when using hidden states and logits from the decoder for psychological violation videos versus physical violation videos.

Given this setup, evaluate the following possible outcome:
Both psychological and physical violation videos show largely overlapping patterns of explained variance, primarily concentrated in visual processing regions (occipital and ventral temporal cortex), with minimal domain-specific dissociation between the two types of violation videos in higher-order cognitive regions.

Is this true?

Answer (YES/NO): NO